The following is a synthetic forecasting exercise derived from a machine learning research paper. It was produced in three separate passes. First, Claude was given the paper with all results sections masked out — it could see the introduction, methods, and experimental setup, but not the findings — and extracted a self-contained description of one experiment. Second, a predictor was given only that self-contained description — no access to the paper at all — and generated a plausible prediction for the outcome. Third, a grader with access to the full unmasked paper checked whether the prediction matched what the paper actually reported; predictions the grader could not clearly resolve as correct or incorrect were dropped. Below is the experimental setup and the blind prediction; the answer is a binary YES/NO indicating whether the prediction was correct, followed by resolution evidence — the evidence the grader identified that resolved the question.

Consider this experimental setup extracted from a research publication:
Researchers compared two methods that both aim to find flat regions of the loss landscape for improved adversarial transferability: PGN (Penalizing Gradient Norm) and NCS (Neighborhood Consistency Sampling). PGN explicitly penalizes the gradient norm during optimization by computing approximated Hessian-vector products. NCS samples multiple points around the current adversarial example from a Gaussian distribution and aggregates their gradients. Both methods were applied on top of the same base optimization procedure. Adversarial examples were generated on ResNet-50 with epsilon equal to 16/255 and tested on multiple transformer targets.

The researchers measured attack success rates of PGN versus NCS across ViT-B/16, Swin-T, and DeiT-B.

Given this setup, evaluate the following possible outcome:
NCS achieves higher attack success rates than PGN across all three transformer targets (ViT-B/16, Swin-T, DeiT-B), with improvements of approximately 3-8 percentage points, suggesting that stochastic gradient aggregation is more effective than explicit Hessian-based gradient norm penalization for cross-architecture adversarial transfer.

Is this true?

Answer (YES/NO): NO